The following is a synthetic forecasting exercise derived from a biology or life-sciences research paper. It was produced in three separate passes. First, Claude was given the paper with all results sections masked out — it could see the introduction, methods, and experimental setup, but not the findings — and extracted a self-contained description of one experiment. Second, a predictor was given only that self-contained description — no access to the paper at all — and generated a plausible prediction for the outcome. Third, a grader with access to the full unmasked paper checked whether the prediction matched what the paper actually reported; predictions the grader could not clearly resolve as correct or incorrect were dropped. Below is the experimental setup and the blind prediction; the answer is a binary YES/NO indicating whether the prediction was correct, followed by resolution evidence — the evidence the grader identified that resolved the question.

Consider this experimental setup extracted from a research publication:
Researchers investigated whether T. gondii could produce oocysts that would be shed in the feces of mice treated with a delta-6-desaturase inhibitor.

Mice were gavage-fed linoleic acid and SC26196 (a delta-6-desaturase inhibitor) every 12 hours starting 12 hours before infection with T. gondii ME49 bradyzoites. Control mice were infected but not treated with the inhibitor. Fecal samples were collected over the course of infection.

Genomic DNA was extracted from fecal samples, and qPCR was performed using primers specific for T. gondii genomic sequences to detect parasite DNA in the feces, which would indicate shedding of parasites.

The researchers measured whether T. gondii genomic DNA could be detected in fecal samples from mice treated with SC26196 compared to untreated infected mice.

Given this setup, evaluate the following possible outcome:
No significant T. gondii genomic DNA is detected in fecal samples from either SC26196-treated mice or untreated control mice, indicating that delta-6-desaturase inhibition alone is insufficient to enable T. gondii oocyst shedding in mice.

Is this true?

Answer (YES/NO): NO